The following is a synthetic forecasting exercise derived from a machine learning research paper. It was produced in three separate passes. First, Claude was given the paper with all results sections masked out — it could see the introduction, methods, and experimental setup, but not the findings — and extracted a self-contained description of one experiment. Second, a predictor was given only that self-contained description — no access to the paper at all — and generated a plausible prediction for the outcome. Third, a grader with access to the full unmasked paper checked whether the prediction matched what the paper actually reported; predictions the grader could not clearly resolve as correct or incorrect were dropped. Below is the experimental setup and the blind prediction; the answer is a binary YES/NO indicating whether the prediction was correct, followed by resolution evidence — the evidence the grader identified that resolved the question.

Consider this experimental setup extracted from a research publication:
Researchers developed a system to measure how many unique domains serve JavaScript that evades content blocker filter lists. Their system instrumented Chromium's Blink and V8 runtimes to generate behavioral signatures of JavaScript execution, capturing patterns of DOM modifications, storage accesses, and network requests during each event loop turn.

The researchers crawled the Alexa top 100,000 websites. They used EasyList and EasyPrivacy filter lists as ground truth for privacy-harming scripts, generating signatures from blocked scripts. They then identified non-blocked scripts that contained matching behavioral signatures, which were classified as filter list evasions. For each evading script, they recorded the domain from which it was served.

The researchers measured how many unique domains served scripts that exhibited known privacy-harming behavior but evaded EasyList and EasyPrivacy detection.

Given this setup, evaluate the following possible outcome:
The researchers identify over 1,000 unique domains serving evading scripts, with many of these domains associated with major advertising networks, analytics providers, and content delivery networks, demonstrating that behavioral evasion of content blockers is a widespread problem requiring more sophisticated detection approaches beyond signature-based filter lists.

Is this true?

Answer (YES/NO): YES